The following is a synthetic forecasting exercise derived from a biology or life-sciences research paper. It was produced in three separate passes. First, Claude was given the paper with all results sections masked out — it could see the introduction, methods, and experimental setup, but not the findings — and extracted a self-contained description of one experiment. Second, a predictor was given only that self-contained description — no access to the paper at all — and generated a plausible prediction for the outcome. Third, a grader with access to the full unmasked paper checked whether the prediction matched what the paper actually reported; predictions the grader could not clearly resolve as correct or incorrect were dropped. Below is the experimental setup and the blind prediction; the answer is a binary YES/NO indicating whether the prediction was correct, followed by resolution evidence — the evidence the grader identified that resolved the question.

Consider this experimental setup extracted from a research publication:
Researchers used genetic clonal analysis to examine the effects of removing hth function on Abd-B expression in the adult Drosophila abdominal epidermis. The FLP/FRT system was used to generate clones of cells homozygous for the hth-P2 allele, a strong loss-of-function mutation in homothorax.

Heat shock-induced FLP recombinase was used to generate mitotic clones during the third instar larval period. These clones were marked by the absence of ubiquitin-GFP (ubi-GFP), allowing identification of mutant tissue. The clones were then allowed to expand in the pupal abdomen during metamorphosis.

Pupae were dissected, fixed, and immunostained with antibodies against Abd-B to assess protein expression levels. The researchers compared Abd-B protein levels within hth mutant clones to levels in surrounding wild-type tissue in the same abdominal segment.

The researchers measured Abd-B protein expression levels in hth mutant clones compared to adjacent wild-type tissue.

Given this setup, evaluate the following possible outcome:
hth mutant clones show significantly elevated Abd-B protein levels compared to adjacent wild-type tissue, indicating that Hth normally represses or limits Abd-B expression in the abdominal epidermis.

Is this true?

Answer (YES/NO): NO